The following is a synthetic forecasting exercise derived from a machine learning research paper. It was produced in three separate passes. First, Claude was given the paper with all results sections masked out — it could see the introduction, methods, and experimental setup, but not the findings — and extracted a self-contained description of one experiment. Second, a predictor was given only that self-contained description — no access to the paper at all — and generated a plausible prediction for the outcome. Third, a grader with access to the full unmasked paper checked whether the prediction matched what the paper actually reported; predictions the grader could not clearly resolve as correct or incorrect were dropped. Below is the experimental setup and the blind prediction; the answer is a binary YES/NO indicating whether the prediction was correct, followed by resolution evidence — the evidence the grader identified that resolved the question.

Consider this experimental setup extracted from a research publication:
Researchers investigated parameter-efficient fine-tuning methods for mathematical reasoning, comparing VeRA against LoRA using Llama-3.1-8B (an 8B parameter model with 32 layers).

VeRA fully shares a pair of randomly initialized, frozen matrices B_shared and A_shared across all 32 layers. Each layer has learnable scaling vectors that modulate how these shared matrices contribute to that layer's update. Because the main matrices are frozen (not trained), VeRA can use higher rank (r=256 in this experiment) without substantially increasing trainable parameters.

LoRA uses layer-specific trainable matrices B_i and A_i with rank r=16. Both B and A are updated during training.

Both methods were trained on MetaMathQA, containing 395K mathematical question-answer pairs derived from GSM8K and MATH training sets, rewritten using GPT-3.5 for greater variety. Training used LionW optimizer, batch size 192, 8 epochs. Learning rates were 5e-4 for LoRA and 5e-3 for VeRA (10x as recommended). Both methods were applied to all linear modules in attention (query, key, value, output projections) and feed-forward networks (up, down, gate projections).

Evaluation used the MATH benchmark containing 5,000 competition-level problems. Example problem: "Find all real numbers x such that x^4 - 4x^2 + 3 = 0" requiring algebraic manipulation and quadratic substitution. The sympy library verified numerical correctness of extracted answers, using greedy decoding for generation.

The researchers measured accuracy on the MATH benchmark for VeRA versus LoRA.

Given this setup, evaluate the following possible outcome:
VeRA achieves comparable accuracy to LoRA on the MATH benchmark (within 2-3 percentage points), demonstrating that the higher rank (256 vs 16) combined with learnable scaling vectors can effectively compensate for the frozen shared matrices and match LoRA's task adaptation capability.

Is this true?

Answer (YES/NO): NO